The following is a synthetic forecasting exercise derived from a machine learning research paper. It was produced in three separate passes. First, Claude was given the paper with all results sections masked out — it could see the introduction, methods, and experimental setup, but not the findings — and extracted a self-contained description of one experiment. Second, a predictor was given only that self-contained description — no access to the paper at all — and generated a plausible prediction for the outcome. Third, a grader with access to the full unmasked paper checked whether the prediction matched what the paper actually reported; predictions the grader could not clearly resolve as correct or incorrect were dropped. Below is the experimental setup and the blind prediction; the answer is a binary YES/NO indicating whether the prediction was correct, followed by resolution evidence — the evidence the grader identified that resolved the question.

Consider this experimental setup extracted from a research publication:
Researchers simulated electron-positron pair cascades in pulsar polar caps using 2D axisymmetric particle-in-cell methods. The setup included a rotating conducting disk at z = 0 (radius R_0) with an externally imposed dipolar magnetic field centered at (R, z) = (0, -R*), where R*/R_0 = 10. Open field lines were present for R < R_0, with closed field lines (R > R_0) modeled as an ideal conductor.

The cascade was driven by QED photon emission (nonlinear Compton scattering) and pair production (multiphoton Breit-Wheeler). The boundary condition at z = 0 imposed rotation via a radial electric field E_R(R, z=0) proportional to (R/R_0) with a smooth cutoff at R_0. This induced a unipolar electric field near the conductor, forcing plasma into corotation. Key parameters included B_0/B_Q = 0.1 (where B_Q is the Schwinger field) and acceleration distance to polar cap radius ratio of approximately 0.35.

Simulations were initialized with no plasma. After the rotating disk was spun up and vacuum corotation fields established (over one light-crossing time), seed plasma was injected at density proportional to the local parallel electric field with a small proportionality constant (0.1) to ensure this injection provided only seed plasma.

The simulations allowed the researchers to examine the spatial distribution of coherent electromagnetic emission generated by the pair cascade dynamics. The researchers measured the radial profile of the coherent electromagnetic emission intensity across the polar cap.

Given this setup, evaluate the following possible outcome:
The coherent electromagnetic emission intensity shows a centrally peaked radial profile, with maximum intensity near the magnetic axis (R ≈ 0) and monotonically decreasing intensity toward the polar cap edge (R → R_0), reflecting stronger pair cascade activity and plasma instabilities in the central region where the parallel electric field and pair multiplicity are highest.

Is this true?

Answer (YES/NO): NO